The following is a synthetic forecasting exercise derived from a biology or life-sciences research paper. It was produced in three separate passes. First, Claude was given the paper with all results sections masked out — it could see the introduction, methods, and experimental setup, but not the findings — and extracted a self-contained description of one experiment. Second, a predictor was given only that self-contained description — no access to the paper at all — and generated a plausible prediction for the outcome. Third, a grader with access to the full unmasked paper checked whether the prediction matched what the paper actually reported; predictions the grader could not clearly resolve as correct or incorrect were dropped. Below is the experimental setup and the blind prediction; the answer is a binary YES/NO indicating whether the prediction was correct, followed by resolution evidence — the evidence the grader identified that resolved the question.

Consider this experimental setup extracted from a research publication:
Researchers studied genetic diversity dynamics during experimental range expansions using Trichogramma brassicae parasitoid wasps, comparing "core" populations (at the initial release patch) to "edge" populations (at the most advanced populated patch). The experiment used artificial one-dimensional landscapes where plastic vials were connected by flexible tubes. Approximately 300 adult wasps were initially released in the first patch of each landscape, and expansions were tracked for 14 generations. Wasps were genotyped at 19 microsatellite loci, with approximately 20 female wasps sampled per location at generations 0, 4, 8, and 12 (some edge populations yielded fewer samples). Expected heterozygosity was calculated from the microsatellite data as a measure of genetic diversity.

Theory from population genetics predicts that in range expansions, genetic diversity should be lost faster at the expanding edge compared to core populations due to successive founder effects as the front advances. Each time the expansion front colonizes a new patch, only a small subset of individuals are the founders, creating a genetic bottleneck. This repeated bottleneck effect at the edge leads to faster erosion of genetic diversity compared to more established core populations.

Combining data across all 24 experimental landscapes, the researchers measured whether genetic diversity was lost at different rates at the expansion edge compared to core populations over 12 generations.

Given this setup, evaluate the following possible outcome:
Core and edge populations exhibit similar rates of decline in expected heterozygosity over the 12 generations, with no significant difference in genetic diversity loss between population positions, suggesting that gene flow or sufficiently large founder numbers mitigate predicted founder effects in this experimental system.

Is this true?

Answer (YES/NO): NO